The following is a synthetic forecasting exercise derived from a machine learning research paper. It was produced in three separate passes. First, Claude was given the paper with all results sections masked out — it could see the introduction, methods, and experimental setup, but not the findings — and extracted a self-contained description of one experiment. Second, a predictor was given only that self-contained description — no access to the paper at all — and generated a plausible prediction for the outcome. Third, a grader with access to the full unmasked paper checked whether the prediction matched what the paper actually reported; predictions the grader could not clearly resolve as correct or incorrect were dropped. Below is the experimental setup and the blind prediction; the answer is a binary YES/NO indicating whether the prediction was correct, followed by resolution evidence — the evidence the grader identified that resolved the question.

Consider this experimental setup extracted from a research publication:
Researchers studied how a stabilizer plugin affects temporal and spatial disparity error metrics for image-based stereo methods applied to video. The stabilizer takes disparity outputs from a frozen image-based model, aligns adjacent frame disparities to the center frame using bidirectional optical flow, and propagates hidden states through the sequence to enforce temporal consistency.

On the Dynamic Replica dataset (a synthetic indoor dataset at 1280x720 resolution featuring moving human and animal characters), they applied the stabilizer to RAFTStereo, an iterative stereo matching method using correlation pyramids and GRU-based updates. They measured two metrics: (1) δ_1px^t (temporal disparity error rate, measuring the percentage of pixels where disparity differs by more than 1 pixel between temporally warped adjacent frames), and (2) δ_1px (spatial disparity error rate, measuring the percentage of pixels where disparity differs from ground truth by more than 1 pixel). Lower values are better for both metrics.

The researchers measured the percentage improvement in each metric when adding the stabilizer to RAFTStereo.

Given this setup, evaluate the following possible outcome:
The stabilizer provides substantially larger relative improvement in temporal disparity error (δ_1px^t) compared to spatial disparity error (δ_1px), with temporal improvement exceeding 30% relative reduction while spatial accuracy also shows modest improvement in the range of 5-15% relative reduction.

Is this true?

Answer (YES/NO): NO